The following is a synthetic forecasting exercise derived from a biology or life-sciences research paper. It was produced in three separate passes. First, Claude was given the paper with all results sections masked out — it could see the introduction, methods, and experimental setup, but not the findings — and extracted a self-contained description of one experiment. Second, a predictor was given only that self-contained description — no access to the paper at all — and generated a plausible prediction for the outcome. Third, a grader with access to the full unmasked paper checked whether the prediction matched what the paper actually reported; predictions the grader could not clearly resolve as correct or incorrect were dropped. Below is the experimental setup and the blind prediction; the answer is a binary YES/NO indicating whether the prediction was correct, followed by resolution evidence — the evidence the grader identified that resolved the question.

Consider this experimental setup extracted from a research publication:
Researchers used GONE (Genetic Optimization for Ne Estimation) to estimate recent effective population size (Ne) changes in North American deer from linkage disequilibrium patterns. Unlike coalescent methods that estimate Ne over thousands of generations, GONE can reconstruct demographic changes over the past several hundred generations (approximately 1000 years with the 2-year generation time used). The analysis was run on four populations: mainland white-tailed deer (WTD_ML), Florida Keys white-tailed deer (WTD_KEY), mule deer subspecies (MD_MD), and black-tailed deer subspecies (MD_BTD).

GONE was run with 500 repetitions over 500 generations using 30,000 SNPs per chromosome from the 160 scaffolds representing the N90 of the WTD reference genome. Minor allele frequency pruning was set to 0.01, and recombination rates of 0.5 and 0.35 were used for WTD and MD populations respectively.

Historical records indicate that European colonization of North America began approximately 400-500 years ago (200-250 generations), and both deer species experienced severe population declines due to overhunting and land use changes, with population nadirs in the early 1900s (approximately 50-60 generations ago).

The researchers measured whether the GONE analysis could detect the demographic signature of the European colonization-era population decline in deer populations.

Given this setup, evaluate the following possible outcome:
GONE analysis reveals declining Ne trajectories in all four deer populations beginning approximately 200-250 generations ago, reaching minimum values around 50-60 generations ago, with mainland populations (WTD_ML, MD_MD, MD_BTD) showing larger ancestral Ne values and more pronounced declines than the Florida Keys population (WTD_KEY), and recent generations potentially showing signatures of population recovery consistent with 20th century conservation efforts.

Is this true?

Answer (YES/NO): NO